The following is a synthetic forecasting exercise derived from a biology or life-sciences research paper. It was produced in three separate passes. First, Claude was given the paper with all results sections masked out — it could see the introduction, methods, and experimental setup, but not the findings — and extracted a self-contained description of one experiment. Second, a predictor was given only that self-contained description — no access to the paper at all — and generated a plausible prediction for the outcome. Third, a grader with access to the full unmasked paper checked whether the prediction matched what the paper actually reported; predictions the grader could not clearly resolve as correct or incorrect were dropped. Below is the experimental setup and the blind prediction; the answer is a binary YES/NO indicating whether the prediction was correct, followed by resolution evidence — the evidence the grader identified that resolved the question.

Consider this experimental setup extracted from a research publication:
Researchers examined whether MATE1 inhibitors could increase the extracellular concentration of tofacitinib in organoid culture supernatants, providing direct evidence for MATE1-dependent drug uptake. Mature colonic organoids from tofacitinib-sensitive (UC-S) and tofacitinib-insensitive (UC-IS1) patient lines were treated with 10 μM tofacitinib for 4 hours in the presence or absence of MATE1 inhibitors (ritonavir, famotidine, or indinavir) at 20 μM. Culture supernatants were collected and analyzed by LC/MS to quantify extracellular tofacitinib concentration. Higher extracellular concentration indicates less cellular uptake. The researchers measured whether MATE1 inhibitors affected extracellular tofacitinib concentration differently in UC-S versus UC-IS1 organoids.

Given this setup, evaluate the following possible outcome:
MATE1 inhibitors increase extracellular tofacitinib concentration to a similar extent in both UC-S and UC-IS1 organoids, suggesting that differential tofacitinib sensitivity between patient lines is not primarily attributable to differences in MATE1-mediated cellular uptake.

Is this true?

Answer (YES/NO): NO